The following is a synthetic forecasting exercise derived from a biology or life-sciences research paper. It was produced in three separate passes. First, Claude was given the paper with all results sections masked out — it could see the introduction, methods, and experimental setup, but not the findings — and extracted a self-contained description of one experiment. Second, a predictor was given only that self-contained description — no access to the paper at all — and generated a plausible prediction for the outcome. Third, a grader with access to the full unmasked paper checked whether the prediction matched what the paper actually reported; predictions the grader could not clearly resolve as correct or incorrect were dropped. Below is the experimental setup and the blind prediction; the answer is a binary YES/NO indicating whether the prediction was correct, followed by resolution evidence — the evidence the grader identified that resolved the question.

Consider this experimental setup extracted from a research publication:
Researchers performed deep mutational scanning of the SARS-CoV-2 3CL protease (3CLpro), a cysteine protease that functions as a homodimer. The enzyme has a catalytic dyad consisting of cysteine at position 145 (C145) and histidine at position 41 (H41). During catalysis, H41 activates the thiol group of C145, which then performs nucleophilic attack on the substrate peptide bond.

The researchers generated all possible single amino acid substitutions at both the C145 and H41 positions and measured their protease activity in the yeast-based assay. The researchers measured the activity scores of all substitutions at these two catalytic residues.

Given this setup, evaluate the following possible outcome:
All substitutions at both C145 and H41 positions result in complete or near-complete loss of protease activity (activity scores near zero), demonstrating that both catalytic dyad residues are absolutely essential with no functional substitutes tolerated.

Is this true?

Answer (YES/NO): YES